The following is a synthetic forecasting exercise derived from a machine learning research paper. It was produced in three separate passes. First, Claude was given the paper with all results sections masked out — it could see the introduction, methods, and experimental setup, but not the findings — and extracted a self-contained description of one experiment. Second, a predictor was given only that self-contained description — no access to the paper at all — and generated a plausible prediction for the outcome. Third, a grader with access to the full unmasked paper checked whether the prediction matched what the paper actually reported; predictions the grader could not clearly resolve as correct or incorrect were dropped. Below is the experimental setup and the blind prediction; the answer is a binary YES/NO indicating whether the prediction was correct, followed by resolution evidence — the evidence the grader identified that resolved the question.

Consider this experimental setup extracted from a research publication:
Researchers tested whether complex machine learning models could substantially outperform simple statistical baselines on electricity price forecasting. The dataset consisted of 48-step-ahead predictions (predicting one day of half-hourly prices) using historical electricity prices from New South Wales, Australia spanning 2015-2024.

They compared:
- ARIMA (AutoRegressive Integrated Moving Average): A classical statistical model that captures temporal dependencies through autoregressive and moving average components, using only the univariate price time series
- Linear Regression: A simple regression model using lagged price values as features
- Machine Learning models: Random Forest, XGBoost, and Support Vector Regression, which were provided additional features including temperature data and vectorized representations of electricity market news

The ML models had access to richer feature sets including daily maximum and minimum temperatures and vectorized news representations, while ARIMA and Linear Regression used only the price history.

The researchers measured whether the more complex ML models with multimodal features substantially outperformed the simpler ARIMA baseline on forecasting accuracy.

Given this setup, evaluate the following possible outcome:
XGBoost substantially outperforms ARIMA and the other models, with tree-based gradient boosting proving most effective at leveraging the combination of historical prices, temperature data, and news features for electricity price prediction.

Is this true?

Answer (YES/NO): NO